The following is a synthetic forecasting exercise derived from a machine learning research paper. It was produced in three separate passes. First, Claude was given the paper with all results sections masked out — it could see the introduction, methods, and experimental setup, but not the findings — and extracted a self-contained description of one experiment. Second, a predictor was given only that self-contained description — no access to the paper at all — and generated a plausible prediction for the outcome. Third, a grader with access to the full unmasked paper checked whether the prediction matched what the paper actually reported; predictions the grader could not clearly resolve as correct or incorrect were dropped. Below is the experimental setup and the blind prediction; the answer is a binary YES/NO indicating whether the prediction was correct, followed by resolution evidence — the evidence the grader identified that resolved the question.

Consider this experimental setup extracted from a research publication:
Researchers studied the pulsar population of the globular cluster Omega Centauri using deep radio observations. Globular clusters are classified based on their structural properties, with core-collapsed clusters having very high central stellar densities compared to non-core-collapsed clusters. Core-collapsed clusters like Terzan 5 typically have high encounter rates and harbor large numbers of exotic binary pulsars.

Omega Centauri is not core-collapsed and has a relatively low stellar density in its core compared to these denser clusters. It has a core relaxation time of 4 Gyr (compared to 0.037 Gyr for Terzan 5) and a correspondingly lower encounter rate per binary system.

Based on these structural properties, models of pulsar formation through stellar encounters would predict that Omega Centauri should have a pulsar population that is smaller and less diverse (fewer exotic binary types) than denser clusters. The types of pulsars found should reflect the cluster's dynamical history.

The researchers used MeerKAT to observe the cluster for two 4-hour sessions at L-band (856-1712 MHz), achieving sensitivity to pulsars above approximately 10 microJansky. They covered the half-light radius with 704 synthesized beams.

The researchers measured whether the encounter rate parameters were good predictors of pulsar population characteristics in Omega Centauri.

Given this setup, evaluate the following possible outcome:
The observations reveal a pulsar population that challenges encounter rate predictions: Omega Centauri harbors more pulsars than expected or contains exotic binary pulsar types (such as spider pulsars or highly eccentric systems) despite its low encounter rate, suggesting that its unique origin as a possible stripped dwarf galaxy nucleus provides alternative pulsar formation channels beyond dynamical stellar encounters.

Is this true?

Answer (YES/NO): YES